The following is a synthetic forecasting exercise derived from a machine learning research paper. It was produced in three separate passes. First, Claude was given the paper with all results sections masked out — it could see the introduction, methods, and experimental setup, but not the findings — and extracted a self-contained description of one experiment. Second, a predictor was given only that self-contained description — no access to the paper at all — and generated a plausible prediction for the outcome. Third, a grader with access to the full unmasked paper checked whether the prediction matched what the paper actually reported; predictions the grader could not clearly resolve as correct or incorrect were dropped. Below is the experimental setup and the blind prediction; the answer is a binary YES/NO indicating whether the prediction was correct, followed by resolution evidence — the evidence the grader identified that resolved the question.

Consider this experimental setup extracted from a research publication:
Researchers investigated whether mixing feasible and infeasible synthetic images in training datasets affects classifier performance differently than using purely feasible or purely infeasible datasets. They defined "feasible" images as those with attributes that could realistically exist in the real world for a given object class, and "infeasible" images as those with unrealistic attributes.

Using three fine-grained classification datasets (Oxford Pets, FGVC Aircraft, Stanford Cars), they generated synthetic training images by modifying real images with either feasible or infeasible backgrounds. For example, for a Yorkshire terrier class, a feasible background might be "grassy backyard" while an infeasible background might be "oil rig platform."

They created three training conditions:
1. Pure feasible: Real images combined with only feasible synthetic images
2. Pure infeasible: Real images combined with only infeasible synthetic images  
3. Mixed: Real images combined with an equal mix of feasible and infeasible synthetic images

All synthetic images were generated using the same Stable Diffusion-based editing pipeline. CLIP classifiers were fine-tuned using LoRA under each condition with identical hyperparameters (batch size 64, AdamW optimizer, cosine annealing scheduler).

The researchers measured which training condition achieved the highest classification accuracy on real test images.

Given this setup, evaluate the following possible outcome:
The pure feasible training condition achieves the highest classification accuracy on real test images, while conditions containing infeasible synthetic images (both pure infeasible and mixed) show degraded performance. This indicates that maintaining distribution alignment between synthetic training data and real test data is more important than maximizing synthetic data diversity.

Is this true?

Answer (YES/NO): NO